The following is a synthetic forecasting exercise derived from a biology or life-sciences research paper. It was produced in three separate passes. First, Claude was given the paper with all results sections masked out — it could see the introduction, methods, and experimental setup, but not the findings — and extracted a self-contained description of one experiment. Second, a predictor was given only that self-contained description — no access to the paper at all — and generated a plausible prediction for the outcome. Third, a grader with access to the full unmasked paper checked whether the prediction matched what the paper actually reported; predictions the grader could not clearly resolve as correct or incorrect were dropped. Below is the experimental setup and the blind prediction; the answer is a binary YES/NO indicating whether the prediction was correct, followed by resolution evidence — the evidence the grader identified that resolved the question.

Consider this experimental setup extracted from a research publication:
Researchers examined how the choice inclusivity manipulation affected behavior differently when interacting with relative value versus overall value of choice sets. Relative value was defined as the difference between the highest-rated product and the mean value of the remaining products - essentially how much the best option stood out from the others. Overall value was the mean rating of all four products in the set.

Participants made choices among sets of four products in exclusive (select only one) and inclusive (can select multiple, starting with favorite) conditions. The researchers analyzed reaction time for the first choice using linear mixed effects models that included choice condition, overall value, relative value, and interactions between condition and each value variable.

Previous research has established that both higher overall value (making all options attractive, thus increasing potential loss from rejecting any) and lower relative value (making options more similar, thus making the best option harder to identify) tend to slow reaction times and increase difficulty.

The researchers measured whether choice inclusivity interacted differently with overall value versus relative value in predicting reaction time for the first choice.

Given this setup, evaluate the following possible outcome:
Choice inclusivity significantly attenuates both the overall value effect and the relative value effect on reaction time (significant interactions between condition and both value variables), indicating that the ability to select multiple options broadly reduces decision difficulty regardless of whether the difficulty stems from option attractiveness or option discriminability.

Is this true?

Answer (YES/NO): NO